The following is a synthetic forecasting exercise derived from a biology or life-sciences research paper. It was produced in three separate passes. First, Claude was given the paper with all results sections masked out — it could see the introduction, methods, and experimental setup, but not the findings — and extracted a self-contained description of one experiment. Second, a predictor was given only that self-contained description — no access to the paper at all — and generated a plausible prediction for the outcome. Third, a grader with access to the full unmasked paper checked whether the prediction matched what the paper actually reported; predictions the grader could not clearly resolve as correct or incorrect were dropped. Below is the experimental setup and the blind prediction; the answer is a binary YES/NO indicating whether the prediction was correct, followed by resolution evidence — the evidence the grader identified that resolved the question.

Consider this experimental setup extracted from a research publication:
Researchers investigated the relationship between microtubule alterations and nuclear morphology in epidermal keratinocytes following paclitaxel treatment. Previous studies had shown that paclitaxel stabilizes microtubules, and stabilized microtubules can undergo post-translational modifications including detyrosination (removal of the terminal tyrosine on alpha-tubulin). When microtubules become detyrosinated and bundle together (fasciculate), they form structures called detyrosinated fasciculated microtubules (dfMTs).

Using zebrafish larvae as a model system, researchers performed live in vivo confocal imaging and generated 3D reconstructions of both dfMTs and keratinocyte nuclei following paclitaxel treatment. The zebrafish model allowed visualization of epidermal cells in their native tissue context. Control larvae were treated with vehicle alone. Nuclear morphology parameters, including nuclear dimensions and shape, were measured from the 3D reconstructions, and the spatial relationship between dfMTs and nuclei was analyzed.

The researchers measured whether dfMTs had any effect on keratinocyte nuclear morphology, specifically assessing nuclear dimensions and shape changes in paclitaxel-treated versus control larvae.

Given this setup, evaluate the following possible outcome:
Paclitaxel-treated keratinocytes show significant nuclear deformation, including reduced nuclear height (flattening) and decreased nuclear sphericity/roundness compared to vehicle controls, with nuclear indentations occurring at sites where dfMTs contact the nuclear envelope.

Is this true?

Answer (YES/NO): NO